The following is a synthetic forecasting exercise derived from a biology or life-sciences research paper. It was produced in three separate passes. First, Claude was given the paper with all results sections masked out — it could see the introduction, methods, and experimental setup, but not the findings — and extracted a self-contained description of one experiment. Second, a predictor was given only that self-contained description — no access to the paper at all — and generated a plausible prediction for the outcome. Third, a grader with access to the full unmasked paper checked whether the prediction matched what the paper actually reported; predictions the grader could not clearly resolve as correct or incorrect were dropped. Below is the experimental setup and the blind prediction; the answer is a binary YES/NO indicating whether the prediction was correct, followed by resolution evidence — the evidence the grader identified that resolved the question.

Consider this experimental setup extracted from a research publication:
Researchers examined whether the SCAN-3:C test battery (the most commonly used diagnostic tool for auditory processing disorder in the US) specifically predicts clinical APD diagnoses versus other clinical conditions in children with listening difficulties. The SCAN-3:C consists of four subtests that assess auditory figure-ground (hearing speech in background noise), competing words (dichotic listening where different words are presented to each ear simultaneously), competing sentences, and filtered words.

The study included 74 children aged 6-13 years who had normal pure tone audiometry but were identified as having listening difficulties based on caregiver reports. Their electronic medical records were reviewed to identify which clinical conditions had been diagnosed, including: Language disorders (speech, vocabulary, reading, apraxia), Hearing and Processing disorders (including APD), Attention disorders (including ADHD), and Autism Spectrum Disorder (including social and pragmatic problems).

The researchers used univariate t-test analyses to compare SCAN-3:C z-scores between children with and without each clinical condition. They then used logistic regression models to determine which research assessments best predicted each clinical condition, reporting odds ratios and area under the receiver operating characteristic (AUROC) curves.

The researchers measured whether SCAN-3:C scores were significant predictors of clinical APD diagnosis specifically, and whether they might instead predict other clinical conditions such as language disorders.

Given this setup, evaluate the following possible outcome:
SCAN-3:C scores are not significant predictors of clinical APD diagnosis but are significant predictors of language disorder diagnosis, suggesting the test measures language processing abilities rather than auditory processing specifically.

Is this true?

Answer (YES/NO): YES